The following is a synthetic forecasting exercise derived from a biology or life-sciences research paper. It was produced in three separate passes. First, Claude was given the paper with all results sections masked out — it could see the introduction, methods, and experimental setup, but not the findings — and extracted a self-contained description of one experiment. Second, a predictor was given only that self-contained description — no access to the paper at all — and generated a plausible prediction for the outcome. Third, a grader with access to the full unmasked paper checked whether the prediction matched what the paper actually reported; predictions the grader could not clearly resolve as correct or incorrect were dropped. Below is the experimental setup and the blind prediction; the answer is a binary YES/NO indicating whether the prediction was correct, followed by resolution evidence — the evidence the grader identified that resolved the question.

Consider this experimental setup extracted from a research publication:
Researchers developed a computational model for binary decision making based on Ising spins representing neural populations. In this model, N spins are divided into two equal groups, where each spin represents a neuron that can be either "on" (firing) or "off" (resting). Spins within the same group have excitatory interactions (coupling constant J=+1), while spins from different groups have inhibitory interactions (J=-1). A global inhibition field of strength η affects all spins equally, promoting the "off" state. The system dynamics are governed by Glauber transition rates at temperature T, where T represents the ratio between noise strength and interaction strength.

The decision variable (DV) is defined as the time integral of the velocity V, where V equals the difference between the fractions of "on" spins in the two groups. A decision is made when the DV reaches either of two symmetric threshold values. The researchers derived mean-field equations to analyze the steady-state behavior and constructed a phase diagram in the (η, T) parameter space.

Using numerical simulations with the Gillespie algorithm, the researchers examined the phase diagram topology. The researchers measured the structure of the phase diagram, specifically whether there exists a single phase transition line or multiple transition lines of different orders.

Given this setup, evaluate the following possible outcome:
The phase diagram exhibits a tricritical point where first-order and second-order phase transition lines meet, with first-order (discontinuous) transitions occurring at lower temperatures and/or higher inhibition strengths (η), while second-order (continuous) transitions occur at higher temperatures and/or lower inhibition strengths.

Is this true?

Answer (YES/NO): YES